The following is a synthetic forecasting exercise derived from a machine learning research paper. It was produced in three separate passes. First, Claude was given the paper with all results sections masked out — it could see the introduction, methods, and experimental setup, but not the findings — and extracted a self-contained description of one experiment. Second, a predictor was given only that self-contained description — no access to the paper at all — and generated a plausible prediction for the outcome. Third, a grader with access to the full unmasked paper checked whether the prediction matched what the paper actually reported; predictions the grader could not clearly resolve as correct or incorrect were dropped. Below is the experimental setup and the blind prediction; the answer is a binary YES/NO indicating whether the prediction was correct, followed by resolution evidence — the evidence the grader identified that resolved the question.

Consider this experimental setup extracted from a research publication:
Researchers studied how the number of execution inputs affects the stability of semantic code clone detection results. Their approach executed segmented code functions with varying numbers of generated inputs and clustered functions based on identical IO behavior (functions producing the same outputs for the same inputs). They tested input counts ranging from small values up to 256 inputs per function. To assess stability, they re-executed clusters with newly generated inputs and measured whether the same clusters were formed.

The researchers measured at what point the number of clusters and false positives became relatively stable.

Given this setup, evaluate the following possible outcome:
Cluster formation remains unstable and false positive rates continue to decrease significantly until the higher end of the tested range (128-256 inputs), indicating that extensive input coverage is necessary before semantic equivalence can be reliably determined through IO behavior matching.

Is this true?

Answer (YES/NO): NO